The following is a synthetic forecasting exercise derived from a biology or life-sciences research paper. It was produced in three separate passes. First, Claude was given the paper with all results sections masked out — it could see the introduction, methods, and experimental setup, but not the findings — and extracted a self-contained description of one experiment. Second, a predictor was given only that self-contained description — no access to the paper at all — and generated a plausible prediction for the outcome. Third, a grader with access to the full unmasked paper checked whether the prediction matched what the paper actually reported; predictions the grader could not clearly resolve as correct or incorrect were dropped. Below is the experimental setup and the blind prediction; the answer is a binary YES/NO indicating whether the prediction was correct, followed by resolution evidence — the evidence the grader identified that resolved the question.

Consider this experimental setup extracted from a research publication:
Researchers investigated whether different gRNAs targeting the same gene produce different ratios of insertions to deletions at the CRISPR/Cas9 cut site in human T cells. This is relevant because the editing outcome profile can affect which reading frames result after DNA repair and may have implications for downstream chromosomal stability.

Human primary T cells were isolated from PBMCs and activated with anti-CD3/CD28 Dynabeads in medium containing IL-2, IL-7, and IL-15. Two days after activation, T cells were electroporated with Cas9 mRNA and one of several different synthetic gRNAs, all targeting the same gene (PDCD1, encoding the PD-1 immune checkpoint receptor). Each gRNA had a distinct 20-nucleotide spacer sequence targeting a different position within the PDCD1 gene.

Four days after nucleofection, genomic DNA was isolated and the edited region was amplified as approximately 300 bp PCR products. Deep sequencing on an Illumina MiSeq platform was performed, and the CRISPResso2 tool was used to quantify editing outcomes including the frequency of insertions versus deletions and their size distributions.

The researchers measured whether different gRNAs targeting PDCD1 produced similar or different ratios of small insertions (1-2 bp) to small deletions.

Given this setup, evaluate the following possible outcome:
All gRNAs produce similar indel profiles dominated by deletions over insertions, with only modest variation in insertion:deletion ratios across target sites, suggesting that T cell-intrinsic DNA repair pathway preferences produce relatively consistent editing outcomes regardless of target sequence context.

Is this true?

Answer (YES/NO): NO